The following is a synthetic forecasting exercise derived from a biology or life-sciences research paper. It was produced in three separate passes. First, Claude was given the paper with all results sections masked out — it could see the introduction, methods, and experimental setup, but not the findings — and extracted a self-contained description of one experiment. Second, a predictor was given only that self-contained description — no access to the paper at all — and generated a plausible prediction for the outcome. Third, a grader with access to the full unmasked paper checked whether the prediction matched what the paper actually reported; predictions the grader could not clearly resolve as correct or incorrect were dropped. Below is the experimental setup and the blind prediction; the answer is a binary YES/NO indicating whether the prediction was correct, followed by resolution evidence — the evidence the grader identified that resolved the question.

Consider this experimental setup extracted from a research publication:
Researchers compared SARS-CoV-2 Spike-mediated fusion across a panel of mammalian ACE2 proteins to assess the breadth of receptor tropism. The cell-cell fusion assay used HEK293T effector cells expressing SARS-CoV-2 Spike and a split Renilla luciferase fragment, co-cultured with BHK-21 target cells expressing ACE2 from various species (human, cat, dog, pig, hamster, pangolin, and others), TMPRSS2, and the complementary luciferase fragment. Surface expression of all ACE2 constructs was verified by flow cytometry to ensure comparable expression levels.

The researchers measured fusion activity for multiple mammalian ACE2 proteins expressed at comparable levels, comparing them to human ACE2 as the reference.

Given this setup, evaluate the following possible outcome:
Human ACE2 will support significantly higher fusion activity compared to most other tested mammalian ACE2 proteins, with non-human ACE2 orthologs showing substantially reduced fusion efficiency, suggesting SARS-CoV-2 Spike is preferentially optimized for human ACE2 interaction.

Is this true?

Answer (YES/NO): NO